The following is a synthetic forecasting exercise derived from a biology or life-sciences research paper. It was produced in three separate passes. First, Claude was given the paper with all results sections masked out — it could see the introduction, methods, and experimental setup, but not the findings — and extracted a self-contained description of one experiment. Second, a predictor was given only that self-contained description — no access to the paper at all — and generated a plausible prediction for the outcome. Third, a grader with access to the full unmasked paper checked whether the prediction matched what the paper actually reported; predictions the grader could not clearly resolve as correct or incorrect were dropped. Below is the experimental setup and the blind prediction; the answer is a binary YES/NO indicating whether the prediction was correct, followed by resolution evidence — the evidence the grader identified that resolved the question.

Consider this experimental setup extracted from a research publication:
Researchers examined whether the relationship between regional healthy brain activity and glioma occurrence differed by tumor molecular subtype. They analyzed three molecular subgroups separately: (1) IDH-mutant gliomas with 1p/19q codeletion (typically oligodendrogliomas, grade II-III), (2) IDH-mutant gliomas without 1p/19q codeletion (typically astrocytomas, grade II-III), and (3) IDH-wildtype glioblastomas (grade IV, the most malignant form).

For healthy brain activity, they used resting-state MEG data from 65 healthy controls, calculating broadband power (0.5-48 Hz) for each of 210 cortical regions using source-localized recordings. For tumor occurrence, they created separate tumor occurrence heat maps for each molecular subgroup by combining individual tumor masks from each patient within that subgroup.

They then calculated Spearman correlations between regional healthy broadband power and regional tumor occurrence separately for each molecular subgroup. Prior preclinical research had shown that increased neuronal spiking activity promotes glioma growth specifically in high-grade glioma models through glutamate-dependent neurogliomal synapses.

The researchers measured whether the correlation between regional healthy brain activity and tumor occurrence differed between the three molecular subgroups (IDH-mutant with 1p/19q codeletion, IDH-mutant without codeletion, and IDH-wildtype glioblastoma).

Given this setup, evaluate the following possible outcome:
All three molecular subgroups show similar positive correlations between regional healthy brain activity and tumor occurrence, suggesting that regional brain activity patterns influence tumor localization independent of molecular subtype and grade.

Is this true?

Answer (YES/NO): NO